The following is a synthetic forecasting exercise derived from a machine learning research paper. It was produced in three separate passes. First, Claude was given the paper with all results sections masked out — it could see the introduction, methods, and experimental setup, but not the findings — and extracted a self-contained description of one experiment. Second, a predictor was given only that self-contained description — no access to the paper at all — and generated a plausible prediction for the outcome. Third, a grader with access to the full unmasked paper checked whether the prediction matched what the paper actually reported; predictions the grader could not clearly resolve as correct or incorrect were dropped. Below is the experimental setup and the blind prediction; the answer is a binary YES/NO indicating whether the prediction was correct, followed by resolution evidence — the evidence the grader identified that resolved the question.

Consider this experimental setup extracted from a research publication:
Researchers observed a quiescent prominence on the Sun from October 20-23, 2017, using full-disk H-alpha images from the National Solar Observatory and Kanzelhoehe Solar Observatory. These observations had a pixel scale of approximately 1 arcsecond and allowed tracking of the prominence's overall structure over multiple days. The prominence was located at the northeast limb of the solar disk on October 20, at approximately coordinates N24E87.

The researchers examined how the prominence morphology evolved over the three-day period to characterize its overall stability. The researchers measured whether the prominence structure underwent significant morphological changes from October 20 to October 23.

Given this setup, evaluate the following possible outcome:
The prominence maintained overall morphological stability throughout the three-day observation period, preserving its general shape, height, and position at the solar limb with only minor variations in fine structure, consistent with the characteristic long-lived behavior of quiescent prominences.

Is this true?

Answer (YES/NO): YES